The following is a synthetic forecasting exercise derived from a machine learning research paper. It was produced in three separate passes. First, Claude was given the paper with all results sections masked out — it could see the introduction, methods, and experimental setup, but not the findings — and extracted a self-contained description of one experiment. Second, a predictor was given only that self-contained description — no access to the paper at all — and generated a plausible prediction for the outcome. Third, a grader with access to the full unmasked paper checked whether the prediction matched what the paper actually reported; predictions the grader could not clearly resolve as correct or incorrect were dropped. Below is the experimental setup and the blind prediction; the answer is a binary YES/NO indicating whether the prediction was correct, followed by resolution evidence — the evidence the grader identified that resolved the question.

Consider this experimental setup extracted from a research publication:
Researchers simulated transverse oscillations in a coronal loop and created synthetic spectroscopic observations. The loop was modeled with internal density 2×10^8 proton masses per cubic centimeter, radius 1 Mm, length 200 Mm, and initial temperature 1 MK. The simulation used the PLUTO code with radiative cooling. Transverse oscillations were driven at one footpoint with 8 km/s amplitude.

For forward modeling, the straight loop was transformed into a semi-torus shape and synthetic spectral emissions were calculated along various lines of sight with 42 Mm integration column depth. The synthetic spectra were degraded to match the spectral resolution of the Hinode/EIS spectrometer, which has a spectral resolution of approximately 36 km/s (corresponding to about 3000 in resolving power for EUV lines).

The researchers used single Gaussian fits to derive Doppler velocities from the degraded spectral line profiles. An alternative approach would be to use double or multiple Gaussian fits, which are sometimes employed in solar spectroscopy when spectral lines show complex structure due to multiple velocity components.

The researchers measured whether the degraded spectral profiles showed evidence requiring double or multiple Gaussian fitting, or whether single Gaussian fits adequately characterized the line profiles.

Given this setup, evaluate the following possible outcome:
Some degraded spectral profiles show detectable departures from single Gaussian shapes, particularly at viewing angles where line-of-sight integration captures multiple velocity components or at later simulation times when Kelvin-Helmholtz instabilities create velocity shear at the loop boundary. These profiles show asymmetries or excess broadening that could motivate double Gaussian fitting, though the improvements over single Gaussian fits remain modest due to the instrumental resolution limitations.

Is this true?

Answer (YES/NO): NO